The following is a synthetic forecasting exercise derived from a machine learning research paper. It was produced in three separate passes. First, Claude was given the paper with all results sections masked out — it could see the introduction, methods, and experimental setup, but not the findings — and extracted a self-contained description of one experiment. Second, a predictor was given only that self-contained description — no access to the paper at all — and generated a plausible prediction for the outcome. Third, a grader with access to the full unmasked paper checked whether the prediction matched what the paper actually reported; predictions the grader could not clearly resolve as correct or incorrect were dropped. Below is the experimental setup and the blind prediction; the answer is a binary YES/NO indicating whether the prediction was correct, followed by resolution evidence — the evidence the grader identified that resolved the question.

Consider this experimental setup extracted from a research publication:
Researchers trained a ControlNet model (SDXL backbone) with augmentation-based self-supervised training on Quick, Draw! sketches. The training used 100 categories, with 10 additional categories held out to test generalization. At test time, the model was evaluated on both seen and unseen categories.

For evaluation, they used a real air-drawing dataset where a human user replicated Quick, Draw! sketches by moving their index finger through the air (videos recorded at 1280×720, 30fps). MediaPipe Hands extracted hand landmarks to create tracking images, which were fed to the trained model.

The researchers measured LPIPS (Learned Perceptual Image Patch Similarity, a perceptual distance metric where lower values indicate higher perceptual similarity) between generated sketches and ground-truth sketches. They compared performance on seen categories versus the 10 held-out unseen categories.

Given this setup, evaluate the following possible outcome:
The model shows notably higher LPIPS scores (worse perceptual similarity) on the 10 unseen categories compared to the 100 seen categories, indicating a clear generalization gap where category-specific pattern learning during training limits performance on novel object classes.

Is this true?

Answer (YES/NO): NO